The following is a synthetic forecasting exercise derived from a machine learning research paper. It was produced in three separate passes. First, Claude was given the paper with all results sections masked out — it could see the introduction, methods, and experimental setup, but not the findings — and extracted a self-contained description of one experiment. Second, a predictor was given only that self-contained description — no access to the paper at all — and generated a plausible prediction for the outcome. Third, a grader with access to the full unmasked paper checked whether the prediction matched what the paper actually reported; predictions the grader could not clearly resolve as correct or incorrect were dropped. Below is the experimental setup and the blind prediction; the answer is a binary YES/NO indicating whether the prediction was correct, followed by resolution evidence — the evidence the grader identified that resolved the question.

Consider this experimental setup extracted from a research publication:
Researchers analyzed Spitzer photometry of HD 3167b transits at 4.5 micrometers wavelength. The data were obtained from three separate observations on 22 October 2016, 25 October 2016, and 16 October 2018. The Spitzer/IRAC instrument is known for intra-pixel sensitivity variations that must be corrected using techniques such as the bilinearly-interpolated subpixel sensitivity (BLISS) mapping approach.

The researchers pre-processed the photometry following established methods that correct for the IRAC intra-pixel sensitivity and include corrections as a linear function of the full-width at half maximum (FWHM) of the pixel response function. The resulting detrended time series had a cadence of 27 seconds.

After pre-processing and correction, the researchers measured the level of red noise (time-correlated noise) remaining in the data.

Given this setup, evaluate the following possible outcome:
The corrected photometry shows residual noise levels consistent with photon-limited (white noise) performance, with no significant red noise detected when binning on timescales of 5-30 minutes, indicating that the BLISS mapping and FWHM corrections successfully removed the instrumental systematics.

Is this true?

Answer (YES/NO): YES